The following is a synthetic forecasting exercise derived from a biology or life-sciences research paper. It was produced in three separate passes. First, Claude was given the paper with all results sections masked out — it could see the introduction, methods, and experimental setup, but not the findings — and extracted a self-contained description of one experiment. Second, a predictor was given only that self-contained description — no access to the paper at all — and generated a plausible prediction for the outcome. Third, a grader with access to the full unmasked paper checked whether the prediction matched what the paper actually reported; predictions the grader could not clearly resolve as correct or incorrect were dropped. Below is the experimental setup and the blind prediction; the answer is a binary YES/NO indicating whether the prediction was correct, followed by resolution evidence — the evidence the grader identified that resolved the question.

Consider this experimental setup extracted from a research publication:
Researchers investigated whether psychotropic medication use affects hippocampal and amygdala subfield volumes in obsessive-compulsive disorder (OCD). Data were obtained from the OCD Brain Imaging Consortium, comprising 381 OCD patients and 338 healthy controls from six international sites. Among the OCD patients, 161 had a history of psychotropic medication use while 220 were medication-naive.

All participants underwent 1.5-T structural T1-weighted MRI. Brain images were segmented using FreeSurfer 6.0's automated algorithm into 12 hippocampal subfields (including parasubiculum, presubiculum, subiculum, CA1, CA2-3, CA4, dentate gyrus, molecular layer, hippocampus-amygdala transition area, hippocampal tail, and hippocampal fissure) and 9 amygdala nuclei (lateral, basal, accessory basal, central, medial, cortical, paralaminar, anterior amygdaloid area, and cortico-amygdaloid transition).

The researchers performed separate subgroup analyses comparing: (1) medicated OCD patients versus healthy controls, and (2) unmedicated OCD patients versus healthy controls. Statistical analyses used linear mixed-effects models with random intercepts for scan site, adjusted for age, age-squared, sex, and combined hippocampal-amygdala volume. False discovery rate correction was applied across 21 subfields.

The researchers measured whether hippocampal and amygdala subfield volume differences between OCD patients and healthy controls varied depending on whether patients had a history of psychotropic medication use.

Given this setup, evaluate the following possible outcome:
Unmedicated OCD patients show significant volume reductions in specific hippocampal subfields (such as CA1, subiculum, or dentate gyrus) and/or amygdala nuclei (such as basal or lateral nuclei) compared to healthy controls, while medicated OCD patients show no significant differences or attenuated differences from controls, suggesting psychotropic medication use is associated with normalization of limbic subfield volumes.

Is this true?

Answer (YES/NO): NO